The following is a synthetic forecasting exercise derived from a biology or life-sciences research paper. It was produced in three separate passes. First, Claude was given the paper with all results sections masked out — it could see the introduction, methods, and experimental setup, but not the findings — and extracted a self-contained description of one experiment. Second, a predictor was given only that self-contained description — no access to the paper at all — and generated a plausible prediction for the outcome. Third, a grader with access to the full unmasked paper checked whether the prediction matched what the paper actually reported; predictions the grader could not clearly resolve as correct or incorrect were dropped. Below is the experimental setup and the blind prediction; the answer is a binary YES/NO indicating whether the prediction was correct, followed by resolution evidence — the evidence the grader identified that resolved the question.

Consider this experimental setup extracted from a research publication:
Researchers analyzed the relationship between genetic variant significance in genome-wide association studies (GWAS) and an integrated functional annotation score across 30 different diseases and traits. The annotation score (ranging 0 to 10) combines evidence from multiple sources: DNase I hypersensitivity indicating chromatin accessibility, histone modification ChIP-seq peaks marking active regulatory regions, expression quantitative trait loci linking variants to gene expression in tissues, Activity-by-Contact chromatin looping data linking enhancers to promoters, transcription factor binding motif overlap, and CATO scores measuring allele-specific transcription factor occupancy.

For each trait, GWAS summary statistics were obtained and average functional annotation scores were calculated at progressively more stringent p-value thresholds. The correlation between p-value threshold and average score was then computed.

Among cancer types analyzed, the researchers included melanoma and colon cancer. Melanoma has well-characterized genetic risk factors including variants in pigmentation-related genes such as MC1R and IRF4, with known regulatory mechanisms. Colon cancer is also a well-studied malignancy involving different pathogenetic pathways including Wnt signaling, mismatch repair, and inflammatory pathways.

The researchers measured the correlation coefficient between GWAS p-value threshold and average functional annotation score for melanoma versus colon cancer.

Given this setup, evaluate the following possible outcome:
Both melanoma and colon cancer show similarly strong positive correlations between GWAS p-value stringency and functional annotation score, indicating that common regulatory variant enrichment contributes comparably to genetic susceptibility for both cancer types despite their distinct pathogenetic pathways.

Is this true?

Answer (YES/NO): NO